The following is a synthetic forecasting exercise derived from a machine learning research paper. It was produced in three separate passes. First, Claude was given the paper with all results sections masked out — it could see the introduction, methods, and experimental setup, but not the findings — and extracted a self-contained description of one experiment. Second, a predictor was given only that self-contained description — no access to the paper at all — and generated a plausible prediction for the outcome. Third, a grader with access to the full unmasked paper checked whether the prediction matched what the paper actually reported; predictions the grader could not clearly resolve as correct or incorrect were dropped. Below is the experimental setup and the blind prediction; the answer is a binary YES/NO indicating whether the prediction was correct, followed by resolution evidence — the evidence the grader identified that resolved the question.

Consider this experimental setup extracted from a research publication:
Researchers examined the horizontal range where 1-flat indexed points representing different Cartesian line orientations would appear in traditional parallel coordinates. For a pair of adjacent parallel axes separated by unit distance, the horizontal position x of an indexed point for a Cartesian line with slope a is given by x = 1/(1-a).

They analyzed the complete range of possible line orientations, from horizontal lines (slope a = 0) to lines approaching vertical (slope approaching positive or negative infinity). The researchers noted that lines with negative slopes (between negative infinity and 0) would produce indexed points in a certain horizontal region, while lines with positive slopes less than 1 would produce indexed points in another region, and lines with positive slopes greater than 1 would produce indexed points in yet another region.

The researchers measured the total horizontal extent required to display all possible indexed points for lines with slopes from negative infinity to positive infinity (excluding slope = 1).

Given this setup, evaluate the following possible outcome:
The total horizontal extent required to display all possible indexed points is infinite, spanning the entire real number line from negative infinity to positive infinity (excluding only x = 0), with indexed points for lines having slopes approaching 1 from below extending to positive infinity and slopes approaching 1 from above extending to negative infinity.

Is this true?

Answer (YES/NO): YES